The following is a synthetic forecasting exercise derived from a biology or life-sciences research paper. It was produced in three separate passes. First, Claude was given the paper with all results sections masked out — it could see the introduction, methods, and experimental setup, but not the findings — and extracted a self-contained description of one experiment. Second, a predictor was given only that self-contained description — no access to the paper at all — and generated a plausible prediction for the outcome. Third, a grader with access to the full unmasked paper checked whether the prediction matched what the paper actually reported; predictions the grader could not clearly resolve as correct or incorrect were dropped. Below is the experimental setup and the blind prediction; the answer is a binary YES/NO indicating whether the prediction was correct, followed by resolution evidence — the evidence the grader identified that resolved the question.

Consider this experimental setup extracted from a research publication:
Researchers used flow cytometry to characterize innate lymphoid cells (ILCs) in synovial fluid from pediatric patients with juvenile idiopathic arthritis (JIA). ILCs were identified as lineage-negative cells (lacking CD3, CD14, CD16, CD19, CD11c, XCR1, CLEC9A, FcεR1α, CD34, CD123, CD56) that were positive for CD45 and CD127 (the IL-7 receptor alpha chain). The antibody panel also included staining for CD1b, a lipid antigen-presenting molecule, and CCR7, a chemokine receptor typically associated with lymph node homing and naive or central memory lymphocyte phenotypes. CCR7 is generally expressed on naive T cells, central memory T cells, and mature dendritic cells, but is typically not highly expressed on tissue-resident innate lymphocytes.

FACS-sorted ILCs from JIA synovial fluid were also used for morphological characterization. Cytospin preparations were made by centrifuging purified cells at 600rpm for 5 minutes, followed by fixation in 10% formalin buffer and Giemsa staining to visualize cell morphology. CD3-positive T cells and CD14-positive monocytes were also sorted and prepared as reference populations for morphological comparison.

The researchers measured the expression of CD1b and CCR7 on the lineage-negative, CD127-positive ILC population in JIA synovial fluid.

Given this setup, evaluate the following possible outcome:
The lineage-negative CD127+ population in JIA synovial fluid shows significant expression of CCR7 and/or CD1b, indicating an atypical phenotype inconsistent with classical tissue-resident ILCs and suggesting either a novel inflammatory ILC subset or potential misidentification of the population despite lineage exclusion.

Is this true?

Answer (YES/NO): YES